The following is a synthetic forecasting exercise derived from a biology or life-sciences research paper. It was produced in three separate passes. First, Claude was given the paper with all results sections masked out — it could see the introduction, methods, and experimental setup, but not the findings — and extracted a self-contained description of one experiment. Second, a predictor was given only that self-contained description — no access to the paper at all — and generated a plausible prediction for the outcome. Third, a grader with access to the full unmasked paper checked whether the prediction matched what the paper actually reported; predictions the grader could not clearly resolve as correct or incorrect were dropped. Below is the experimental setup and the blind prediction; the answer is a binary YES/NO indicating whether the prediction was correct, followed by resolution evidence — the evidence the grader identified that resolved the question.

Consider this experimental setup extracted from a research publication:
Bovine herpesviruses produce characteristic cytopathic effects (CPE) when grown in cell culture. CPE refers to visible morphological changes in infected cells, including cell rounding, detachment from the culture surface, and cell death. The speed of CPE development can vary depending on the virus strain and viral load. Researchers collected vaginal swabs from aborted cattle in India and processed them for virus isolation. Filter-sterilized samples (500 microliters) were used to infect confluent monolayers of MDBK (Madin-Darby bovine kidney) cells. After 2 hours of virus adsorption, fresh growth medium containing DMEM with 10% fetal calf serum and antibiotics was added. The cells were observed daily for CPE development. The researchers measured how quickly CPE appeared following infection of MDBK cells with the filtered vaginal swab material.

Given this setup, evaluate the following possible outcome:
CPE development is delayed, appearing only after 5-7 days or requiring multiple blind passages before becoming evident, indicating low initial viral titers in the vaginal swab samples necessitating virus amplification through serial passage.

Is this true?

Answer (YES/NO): YES